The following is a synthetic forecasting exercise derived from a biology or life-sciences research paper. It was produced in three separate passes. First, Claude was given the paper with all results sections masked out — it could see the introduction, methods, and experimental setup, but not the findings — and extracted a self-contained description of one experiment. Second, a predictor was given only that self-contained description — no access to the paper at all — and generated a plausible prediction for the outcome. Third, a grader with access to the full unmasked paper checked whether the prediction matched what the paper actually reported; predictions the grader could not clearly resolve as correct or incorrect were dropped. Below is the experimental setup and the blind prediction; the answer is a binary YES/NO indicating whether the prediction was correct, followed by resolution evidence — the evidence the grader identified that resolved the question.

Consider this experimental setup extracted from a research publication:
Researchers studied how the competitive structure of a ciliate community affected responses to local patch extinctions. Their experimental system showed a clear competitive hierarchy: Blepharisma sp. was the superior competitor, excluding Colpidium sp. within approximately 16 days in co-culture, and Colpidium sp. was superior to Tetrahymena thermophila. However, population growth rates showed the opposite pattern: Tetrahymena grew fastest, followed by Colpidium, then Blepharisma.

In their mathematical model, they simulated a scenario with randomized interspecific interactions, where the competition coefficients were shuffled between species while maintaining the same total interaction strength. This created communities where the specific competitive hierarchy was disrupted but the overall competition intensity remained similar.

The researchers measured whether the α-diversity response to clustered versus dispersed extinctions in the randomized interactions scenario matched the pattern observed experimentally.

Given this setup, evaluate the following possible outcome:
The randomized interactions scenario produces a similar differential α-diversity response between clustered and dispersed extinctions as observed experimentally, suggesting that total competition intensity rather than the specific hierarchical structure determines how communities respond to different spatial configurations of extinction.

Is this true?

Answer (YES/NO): YES